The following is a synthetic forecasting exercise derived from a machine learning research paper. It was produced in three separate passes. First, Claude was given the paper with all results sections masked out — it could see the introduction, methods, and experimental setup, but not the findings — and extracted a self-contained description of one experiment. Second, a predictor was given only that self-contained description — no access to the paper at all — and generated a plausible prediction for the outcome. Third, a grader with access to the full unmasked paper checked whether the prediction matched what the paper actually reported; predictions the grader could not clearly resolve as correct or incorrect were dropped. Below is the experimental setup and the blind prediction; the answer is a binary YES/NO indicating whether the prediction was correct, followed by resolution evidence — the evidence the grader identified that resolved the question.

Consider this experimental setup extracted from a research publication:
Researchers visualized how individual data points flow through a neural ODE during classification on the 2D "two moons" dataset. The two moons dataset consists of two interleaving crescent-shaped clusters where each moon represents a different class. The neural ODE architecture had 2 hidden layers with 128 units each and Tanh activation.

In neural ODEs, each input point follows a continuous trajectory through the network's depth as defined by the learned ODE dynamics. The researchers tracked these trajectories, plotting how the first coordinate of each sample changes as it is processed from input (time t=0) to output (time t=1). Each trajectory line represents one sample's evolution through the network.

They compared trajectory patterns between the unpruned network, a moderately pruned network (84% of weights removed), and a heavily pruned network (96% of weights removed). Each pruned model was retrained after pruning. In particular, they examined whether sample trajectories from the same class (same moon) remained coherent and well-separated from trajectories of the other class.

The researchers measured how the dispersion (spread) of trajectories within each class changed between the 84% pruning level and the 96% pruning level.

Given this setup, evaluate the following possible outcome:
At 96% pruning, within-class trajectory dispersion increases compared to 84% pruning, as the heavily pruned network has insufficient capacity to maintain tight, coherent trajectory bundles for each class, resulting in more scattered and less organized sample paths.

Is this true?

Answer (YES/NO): YES